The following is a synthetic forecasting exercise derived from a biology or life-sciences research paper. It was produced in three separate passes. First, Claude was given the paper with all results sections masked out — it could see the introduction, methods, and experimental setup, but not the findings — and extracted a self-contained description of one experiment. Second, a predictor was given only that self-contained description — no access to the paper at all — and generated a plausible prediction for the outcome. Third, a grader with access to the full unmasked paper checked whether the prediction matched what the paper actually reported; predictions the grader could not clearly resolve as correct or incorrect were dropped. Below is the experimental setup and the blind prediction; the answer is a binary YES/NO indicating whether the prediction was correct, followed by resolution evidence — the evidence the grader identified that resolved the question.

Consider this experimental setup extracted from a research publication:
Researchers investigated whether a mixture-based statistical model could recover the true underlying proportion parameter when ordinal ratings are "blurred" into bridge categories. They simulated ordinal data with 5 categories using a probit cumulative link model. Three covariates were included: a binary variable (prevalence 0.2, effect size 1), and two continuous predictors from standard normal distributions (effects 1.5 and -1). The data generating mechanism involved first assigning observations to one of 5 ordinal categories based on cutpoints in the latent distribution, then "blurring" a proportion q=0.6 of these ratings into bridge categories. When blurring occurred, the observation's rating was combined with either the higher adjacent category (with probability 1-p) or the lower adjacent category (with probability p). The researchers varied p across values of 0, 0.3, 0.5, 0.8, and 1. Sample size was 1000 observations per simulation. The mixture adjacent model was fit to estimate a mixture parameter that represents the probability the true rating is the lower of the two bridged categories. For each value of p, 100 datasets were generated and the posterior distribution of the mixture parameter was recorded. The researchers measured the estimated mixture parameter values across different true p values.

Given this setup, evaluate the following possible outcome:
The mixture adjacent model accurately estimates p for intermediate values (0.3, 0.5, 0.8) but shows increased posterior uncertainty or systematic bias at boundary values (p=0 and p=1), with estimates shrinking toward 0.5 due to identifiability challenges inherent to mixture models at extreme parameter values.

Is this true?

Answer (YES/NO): NO